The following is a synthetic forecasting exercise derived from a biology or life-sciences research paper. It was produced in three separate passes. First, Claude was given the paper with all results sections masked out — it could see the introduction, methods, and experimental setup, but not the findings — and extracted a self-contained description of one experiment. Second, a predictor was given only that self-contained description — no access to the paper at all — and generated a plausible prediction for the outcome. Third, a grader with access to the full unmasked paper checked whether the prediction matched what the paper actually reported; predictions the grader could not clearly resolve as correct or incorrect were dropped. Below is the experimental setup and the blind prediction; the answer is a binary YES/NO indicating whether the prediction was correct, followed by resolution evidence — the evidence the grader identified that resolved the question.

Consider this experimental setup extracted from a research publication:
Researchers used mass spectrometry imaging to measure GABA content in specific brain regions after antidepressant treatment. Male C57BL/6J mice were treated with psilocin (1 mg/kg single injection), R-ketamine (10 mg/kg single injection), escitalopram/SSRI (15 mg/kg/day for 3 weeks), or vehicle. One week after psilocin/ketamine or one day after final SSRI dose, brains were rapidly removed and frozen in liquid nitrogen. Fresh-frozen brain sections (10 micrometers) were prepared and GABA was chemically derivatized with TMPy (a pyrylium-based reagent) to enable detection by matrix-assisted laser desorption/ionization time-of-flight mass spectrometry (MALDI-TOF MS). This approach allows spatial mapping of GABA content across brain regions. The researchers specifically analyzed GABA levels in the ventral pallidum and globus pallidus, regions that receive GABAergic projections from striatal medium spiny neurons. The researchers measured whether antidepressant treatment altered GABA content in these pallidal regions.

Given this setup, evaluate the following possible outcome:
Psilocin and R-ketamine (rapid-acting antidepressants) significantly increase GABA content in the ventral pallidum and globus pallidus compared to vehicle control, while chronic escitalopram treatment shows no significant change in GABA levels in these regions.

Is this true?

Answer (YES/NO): NO